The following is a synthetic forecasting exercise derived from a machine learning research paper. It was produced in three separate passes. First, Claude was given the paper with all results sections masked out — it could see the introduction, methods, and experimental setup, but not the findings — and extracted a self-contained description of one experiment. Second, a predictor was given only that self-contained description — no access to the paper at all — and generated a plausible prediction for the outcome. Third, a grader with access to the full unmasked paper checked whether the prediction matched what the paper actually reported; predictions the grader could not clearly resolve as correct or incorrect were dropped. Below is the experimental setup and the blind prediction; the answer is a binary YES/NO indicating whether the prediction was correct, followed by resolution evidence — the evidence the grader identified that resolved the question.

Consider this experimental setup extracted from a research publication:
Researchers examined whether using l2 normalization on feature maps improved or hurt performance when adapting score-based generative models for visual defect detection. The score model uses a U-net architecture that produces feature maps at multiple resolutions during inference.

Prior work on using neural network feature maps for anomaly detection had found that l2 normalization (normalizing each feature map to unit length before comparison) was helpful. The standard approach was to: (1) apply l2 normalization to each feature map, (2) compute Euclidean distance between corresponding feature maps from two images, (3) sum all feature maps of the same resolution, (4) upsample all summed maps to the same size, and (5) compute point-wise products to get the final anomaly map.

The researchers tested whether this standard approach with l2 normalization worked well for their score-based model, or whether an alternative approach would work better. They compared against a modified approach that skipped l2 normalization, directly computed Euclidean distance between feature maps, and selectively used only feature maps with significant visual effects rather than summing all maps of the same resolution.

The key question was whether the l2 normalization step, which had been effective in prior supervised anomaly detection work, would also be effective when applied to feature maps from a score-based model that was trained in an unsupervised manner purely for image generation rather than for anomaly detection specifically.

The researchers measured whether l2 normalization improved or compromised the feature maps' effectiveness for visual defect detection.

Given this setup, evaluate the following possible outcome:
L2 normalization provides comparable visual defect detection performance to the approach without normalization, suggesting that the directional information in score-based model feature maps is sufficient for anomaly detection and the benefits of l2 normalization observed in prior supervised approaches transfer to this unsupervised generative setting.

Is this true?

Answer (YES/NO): NO